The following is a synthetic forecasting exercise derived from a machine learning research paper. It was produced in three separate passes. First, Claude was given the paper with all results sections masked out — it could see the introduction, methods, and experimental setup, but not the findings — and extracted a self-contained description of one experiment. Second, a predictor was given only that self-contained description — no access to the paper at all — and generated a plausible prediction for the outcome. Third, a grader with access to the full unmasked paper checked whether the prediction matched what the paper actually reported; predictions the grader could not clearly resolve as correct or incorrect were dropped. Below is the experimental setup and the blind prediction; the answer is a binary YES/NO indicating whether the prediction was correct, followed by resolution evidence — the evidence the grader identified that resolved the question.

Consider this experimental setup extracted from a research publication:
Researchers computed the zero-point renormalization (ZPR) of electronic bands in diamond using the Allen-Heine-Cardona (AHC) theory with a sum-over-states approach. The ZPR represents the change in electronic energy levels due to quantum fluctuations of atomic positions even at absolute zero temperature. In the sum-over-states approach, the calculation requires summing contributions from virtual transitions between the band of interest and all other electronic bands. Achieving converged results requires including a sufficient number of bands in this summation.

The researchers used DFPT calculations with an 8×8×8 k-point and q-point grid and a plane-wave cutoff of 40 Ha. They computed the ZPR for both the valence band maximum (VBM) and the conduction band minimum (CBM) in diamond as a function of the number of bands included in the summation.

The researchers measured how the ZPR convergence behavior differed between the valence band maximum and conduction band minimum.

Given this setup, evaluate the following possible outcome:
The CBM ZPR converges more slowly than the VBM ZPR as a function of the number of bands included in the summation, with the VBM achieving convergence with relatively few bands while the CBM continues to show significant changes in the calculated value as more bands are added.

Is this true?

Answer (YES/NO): NO